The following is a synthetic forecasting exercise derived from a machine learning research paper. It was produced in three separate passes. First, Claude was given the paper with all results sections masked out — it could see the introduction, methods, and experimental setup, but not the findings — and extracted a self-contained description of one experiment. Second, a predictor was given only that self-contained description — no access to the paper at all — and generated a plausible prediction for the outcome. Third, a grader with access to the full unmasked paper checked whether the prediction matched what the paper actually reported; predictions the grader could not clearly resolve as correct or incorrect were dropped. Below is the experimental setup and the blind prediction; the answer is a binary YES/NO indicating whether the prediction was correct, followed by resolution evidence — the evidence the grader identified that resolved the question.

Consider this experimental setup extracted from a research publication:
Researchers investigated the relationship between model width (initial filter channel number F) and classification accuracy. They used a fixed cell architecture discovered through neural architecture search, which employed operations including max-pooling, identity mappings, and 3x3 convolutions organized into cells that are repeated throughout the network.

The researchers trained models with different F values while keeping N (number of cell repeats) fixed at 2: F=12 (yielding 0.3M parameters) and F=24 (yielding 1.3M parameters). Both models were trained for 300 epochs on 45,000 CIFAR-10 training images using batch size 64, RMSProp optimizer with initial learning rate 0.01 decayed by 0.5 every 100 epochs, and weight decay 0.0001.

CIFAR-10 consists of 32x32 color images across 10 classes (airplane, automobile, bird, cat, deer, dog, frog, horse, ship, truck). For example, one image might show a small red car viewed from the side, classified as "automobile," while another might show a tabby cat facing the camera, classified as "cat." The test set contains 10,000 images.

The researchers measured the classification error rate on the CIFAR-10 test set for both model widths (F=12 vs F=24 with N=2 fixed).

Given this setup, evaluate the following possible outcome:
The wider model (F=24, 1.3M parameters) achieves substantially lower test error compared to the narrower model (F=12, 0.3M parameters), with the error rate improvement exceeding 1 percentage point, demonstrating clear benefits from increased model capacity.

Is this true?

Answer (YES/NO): YES